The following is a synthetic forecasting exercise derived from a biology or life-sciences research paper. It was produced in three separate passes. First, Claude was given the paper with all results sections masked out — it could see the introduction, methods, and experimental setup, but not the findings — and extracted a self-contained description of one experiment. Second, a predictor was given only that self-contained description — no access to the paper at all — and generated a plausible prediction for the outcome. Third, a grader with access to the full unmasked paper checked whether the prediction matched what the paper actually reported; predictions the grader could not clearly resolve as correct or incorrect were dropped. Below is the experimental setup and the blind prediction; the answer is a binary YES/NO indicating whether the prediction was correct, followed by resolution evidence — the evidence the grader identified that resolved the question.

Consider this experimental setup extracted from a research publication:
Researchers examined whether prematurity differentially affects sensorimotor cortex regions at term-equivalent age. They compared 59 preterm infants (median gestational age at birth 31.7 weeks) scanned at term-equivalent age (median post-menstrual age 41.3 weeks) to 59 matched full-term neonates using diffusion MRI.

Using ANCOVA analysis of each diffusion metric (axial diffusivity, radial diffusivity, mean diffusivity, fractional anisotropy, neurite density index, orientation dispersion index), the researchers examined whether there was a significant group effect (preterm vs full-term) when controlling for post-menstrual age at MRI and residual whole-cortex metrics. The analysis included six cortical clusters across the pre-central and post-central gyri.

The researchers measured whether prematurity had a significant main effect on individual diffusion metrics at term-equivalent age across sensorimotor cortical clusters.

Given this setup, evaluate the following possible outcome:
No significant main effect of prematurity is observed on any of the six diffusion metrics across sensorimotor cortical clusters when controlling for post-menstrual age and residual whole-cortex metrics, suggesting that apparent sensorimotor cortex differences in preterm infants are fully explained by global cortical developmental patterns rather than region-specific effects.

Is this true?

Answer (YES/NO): NO